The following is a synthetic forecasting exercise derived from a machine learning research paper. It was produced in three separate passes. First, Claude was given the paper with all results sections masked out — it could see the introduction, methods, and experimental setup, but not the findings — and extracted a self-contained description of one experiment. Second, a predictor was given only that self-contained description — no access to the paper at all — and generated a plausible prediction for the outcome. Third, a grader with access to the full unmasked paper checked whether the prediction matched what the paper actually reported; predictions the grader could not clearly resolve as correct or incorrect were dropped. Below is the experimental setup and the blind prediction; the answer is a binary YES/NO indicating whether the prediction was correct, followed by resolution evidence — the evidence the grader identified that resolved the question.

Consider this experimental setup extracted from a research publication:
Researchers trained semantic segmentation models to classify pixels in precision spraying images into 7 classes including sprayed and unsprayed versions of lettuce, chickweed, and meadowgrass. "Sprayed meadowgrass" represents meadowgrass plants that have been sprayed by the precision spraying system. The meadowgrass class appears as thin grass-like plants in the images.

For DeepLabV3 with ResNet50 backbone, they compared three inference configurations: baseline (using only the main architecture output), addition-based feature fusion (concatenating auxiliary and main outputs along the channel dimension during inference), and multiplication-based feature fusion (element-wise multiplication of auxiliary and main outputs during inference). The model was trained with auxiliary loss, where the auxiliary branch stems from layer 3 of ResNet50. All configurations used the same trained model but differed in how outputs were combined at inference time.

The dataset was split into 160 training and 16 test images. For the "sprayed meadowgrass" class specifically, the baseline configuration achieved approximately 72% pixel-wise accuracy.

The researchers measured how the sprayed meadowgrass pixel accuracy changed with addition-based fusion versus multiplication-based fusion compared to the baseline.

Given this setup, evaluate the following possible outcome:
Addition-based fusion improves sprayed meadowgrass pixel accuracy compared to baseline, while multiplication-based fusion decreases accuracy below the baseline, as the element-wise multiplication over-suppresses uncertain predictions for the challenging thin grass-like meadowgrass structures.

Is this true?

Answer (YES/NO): NO